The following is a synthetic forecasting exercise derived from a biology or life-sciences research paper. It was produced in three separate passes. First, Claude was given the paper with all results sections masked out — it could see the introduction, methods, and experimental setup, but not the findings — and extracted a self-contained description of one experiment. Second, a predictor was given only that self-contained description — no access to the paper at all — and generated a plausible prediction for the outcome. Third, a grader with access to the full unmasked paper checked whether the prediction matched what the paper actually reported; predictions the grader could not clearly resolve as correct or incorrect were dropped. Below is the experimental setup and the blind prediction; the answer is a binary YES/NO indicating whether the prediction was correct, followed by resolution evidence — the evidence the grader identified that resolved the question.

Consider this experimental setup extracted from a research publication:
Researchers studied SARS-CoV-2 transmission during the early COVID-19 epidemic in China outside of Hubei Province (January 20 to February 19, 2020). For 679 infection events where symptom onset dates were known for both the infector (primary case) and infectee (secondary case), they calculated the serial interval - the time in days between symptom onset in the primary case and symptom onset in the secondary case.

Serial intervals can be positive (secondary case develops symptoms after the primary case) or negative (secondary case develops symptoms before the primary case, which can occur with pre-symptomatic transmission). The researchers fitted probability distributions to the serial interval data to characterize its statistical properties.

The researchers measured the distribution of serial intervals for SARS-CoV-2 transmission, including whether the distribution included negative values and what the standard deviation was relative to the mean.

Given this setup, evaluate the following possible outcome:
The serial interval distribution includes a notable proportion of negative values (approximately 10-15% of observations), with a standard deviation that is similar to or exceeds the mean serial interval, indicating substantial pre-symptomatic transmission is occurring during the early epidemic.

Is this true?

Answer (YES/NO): NO